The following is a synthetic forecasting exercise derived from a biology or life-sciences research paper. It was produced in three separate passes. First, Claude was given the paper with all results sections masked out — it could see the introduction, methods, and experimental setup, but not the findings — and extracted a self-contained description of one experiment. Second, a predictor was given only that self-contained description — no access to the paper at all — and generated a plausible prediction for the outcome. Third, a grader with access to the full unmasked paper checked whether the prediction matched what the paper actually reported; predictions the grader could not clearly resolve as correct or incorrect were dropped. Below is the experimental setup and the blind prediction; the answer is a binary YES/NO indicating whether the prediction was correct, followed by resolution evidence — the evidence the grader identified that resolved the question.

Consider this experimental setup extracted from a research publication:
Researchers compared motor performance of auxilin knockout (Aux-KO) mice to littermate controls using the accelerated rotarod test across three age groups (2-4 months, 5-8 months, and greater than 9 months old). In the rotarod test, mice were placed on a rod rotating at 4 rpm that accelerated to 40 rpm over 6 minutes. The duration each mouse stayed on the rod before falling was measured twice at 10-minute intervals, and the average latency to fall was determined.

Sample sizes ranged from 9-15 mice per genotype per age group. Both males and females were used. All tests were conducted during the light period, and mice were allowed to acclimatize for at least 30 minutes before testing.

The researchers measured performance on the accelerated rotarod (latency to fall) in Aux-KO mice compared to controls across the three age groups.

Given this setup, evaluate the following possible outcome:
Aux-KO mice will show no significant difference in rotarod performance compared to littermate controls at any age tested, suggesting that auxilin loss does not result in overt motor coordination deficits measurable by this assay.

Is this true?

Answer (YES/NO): YES